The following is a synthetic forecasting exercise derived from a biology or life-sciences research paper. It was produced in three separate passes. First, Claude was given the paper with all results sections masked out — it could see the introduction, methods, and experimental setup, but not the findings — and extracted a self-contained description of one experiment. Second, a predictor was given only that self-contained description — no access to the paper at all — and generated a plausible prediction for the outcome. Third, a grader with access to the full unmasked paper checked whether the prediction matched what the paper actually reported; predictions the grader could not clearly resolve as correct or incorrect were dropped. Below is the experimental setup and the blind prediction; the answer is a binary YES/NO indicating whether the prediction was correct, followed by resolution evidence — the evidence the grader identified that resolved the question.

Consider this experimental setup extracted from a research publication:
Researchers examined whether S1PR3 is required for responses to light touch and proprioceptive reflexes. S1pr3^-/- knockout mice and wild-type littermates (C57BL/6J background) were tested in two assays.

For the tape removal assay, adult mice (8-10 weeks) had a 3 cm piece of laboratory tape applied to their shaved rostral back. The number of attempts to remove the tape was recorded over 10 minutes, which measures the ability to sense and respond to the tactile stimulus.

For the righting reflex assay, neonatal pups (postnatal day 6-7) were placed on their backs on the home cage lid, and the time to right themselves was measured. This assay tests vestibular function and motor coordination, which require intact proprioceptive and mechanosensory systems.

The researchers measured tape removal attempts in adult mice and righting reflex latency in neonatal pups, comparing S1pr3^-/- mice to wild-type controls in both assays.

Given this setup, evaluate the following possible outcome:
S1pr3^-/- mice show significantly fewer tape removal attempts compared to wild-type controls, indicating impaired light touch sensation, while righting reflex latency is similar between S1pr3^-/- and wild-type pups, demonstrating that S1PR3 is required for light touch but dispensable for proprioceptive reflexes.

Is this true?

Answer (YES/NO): NO